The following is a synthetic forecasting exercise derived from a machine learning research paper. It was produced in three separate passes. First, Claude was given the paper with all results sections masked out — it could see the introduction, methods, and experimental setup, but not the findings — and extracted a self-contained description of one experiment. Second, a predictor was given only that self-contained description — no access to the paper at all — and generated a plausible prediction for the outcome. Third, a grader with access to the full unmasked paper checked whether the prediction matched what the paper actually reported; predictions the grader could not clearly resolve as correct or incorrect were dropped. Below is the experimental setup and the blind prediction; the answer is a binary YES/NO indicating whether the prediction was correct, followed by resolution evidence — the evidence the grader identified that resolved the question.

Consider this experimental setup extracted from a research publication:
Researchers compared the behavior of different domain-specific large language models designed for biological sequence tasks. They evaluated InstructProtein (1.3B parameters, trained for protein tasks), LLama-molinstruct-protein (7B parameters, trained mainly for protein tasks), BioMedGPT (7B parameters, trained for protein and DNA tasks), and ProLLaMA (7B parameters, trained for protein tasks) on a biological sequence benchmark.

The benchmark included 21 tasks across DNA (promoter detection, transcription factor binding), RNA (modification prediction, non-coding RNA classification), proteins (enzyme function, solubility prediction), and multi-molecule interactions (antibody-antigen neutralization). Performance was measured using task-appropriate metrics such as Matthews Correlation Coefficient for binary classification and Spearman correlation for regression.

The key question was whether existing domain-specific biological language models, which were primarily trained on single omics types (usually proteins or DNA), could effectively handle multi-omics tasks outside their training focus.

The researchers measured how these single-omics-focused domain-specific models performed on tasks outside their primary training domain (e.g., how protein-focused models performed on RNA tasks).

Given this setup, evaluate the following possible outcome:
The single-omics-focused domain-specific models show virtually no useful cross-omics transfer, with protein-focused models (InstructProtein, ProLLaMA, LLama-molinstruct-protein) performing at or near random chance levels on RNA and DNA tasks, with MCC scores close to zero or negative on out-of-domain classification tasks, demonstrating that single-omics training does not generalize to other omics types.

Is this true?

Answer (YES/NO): YES